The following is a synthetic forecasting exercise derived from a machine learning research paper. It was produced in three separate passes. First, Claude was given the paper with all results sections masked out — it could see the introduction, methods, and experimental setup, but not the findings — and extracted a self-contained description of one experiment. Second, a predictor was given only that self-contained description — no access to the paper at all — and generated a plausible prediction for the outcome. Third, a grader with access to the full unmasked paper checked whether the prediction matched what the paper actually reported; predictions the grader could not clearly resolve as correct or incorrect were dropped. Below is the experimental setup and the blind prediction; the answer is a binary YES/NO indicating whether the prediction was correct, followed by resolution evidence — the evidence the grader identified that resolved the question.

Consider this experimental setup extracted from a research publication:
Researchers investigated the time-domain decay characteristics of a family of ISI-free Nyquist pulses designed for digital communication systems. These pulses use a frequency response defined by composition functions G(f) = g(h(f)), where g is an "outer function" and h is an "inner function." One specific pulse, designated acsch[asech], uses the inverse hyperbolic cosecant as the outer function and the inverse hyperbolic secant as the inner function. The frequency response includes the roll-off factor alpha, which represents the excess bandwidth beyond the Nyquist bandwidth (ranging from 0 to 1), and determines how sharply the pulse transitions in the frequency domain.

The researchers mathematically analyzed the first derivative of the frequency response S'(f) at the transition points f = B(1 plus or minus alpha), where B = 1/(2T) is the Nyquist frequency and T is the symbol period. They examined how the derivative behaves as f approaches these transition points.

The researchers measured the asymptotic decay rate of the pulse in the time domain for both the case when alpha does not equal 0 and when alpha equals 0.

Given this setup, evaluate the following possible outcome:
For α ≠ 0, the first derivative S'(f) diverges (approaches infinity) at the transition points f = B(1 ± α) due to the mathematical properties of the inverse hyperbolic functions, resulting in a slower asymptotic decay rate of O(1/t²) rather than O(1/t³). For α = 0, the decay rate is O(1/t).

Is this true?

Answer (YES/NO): YES